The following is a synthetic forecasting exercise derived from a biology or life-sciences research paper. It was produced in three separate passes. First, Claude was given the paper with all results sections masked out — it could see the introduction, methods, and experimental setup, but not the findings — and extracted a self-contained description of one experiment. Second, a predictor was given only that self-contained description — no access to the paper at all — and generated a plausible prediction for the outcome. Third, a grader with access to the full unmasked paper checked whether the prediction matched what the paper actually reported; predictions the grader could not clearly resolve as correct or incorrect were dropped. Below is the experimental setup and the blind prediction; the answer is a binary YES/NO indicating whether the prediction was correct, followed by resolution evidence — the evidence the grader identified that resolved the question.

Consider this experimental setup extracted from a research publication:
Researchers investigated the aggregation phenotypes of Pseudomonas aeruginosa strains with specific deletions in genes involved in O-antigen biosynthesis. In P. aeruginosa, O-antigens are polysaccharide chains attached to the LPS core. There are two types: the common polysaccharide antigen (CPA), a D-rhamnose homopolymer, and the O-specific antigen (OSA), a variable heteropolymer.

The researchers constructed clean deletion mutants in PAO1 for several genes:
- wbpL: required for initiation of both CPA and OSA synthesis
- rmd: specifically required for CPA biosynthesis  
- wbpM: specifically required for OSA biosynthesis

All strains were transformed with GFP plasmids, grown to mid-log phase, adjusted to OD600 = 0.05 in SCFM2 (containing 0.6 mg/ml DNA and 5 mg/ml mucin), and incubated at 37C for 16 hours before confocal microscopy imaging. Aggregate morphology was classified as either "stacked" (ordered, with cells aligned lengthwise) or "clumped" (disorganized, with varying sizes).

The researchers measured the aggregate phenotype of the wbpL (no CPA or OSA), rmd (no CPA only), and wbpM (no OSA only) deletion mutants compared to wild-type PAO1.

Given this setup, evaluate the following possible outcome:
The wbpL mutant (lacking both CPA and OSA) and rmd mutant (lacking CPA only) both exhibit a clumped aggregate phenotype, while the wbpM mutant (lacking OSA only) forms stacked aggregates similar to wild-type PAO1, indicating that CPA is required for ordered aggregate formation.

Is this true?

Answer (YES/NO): NO